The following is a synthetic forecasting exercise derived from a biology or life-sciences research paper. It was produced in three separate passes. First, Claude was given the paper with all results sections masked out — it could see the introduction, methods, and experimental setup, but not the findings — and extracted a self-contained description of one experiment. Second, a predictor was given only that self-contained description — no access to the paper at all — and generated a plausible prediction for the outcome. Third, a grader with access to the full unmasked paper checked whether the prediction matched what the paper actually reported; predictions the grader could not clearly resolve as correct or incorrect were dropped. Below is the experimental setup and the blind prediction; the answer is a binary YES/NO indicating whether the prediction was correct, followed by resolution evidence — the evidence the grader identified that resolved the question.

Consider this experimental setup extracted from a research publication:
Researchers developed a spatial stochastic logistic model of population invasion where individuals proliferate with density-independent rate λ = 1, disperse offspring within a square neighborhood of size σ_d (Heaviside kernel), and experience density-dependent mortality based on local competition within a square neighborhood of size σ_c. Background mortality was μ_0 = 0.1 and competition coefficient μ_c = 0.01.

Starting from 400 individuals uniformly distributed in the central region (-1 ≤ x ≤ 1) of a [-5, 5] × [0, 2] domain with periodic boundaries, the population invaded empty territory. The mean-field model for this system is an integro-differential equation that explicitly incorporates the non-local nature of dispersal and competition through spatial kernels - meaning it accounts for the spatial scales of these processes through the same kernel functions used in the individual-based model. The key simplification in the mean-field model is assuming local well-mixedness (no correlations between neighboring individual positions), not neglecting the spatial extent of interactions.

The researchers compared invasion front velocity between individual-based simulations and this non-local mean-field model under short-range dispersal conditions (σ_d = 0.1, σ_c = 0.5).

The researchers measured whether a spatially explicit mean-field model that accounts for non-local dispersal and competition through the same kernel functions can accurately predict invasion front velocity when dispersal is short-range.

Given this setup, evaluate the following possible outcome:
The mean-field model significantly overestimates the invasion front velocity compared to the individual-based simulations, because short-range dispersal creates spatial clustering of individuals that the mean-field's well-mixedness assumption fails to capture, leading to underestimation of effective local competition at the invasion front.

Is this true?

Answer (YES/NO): NO